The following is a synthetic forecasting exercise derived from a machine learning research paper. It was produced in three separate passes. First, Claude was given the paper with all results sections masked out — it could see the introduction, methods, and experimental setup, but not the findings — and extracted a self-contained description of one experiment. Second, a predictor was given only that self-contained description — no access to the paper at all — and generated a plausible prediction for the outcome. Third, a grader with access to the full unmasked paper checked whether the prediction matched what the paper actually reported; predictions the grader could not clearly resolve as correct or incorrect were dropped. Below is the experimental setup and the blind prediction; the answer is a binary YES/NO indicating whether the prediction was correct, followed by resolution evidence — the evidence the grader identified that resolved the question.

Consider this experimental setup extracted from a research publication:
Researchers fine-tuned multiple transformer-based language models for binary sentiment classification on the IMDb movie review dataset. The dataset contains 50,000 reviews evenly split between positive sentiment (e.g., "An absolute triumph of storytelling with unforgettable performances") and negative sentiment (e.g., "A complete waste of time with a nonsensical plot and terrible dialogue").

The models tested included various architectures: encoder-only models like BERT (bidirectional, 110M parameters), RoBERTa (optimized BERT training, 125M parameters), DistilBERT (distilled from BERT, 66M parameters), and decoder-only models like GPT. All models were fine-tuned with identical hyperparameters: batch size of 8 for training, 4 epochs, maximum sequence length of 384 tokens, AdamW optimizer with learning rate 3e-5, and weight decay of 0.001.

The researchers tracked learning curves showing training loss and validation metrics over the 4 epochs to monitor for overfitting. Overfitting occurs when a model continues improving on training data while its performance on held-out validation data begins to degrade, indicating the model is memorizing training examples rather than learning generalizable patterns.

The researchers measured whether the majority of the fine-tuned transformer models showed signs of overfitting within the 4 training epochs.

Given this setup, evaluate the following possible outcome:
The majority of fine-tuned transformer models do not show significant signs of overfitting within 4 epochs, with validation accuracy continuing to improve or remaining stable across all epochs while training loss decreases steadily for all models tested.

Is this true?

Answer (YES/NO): NO